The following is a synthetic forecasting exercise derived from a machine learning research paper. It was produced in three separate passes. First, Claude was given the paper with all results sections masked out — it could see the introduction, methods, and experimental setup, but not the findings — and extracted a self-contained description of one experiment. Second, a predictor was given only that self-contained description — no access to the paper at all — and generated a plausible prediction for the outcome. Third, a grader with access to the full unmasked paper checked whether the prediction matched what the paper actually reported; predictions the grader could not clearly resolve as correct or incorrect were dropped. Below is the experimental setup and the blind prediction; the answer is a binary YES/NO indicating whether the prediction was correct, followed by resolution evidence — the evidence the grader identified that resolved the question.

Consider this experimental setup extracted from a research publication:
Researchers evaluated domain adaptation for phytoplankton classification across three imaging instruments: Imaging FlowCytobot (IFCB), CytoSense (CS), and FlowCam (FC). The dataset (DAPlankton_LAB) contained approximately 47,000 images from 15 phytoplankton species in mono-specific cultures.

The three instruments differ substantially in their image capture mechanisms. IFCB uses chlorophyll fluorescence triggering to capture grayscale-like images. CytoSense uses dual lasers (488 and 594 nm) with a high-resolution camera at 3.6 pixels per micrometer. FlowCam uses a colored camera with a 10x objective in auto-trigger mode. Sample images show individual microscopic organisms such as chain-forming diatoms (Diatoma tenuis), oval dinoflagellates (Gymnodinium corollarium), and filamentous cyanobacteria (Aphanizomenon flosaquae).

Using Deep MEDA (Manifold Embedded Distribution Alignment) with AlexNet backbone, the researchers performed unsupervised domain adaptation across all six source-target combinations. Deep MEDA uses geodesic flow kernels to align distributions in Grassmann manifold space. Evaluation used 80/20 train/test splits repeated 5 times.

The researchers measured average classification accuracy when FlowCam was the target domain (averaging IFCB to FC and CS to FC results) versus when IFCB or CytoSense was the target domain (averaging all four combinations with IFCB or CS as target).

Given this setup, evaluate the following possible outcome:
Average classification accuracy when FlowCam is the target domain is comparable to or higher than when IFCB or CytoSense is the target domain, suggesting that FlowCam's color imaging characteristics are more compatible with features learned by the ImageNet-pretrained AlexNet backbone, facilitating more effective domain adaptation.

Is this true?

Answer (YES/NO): NO